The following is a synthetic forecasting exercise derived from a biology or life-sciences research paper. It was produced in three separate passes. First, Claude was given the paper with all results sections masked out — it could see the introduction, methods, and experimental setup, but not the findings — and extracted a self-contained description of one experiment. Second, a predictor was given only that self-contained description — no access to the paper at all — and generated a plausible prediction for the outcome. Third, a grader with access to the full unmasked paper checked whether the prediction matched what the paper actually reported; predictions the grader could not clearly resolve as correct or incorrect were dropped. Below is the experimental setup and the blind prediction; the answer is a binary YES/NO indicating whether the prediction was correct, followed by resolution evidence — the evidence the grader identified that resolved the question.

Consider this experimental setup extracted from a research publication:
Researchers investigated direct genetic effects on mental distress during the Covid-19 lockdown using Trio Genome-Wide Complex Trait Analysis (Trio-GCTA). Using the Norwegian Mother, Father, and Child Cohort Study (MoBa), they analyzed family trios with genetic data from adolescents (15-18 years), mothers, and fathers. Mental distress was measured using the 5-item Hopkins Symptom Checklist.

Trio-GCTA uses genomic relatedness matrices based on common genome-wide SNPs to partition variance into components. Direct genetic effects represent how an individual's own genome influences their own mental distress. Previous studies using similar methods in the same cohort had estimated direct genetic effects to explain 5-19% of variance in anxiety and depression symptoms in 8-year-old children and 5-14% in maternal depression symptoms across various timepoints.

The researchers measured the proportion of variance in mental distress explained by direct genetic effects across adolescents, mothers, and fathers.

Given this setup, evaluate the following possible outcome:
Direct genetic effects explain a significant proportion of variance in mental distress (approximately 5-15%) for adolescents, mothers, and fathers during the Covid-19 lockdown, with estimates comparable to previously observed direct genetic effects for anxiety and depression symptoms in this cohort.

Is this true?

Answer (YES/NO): YES